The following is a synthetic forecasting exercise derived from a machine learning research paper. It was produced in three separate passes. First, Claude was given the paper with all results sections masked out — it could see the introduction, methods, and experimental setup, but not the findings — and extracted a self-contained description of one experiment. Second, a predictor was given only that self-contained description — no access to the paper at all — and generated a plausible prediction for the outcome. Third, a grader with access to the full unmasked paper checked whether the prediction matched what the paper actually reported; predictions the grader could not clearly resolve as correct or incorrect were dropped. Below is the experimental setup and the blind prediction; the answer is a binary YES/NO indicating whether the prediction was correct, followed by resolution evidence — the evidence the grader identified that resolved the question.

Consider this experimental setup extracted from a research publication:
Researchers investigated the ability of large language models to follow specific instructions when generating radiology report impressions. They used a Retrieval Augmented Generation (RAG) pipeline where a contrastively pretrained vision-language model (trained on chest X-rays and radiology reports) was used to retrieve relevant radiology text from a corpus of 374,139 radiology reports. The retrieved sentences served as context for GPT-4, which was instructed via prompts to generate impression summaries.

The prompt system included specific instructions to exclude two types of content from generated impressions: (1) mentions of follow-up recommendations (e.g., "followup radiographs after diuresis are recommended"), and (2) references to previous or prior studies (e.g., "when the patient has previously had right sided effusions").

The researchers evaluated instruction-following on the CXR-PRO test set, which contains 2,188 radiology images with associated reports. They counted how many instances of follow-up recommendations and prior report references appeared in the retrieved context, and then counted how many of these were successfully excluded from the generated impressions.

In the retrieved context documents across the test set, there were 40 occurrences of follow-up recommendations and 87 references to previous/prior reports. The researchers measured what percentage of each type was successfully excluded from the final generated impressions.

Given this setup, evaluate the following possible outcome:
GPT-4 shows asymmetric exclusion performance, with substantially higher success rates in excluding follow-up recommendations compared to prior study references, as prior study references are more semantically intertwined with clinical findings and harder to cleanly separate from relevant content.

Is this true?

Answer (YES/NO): YES